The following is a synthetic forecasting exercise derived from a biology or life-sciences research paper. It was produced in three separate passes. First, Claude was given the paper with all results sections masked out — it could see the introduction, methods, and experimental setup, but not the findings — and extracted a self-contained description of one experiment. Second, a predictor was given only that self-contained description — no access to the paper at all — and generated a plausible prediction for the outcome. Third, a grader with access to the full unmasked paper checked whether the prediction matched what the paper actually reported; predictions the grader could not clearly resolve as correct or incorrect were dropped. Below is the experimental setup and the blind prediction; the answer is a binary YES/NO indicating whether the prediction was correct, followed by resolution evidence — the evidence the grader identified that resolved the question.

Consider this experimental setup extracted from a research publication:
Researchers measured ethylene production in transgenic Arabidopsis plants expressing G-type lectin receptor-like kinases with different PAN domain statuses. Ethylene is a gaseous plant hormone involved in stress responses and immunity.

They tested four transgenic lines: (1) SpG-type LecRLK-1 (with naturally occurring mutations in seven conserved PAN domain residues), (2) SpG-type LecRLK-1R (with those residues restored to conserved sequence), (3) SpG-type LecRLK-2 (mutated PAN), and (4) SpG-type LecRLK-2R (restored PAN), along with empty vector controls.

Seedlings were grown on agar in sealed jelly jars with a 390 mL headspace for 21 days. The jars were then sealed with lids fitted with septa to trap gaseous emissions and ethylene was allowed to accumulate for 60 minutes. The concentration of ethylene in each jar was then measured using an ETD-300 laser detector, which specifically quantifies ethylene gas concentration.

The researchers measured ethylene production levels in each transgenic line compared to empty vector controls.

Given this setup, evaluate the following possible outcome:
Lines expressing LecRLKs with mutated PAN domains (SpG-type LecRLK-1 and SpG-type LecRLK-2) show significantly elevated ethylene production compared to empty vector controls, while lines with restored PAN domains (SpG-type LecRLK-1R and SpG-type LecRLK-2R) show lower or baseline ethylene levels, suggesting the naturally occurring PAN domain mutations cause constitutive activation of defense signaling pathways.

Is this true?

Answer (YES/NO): YES